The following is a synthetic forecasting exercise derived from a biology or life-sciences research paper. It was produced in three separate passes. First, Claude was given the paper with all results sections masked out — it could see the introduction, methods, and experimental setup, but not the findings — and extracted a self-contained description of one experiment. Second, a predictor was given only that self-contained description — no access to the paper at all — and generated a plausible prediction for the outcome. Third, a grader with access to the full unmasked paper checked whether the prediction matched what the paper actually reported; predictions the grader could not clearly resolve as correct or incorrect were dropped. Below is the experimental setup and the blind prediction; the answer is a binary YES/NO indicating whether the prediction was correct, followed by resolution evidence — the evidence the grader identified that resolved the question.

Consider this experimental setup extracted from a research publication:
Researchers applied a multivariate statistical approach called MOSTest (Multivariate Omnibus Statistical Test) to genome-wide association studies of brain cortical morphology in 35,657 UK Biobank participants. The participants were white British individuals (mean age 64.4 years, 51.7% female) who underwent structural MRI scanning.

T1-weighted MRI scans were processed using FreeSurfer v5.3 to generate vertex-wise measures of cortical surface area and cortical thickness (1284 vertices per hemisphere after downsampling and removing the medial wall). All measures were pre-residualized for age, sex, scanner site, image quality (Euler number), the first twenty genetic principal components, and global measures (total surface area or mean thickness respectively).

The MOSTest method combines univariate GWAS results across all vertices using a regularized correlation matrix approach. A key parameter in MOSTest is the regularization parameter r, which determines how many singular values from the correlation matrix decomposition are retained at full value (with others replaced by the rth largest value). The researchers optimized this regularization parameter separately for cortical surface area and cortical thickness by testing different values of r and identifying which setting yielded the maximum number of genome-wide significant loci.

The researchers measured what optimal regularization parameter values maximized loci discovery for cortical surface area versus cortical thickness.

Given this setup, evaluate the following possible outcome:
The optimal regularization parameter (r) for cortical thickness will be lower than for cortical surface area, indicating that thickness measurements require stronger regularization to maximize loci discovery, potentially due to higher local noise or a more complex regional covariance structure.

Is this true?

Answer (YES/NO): NO